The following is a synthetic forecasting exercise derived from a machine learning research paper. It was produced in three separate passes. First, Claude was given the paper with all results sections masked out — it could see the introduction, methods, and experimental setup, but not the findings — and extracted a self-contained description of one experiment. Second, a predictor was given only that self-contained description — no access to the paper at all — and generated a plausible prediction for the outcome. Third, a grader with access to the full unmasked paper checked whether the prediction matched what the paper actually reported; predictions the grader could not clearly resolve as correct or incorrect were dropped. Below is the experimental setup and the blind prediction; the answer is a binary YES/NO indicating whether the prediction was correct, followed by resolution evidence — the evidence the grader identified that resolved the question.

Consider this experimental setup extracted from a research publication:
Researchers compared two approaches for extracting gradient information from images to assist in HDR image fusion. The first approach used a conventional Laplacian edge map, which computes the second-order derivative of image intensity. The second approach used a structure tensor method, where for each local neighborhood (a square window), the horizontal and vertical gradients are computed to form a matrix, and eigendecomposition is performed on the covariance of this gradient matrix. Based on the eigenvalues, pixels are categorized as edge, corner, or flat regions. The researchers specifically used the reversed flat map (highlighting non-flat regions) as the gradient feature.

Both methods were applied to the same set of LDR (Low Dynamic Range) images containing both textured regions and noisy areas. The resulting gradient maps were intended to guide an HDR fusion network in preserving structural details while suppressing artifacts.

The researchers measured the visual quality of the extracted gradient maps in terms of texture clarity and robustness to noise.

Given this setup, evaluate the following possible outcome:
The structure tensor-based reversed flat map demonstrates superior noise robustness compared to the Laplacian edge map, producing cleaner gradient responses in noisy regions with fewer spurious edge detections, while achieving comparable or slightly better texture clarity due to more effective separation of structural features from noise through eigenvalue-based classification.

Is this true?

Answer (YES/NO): YES